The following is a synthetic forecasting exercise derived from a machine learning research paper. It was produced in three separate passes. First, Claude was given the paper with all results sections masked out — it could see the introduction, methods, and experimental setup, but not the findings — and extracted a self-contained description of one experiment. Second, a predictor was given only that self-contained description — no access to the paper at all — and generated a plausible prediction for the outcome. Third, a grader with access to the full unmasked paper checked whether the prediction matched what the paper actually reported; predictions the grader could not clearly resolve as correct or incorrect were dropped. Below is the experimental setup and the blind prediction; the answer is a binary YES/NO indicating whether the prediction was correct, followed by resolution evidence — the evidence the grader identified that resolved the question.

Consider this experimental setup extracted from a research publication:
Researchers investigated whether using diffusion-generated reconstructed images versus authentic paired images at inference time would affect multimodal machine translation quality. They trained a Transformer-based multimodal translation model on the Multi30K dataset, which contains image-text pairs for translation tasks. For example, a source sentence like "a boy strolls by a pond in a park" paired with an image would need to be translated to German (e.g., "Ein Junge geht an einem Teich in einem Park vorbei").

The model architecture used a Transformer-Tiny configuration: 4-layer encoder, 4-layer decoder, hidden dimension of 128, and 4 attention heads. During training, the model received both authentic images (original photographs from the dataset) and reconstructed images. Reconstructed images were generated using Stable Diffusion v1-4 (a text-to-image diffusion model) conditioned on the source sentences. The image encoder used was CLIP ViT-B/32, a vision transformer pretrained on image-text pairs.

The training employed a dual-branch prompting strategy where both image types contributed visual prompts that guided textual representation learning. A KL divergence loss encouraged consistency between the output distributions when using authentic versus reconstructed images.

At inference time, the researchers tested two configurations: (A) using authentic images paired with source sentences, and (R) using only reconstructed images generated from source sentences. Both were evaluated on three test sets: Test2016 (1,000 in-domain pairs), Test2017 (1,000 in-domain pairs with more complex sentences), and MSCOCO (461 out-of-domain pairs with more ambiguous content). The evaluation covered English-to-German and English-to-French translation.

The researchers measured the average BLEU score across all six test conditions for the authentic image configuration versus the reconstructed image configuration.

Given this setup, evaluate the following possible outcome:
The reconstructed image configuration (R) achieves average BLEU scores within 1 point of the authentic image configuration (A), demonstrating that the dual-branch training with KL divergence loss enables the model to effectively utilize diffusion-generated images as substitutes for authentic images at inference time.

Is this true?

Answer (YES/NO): YES